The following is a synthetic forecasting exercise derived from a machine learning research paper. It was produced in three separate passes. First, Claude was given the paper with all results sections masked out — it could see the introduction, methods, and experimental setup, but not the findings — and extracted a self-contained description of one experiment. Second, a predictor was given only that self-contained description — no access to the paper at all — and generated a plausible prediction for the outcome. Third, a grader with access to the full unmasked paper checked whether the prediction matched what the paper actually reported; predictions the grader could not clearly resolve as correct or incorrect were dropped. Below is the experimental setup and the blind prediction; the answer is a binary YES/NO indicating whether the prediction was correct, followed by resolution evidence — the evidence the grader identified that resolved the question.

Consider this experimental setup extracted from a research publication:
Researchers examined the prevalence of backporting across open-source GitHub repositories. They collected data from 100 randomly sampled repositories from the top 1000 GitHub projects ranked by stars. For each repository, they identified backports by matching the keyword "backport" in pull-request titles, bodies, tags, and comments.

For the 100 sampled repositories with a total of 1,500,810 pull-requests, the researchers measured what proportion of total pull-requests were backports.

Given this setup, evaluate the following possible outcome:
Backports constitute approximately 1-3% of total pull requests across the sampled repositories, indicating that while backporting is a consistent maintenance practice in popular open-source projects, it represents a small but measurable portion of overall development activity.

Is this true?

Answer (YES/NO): NO